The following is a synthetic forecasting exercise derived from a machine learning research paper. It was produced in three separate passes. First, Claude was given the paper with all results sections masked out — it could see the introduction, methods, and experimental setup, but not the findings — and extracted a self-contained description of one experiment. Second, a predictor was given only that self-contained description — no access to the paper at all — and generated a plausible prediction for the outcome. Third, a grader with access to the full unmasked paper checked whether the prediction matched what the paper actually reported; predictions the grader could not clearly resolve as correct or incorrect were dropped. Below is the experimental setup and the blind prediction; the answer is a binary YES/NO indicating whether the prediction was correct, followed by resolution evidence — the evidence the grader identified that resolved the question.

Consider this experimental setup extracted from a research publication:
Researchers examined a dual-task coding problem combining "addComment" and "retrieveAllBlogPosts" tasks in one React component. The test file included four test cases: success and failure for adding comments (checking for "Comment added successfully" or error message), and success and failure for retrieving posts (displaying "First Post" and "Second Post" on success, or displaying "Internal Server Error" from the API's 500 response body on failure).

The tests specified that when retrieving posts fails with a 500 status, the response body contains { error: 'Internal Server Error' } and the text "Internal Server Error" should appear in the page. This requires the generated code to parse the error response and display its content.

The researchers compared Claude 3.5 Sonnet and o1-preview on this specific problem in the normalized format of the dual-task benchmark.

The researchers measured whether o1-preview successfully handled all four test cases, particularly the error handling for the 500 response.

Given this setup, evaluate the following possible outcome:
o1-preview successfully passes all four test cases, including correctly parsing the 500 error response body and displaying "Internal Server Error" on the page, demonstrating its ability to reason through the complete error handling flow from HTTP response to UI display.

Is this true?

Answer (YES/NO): NO